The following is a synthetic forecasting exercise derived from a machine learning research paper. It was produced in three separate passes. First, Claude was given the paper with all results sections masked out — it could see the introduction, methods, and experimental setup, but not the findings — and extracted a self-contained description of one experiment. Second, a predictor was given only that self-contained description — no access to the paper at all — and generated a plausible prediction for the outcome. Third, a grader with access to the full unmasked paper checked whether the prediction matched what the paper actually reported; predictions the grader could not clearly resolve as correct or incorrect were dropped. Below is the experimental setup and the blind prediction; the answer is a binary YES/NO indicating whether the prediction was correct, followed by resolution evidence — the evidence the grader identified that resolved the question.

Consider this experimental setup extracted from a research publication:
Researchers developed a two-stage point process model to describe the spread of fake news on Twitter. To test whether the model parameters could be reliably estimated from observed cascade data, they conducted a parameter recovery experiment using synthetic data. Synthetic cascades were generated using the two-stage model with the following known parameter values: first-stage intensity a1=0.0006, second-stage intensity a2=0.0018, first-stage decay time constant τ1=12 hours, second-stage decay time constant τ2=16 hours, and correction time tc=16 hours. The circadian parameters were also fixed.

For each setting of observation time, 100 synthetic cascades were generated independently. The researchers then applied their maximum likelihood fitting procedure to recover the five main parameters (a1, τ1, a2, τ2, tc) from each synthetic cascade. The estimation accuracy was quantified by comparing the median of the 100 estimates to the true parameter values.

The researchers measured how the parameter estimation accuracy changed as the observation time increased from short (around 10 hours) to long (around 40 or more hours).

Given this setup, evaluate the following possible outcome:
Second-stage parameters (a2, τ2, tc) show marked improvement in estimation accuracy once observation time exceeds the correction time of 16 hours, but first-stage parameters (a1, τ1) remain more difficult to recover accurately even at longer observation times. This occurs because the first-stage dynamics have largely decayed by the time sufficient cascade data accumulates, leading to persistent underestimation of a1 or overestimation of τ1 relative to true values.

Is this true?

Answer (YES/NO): NO